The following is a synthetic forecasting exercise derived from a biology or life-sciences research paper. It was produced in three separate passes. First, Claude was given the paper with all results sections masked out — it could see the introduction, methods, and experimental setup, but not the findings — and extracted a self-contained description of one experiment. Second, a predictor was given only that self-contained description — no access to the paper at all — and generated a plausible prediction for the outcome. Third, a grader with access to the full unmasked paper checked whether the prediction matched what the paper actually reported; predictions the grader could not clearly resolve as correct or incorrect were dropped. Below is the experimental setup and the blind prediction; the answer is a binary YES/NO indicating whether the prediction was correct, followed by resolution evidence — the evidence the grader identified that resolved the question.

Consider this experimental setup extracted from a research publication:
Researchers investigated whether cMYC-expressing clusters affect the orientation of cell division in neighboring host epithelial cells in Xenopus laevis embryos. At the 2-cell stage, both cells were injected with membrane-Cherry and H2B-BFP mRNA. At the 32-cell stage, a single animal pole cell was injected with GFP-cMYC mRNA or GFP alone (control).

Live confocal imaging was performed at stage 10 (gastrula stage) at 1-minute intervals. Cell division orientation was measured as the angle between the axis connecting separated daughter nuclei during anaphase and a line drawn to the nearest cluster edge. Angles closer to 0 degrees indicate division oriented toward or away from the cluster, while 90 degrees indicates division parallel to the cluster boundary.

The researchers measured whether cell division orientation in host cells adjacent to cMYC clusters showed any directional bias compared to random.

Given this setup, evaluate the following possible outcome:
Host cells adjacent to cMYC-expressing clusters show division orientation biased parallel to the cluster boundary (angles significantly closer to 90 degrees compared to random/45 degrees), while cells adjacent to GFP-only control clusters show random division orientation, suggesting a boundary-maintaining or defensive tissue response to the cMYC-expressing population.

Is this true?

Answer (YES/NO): NO